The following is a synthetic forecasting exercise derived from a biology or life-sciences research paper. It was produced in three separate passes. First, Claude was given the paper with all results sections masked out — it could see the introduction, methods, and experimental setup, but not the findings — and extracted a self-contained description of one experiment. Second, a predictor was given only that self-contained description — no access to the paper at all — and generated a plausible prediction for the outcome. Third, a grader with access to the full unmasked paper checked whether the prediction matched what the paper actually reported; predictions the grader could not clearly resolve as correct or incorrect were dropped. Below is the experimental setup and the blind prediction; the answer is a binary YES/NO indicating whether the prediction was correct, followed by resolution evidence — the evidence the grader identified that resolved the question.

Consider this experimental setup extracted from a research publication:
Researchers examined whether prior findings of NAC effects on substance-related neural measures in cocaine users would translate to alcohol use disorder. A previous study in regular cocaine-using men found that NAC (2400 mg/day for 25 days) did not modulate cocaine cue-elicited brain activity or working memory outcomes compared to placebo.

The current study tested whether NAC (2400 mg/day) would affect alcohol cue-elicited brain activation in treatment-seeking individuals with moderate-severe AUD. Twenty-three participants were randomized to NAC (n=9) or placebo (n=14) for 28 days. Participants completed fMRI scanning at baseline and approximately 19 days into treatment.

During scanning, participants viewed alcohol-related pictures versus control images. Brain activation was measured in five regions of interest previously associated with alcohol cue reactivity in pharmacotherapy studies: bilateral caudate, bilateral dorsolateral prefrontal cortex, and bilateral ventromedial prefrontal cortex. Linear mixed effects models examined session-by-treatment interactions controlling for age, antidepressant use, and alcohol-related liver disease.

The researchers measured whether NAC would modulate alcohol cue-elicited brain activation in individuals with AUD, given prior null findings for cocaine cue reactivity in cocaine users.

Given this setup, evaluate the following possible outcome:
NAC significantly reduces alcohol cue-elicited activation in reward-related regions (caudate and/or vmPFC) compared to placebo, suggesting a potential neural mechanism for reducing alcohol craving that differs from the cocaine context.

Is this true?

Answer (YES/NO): NO